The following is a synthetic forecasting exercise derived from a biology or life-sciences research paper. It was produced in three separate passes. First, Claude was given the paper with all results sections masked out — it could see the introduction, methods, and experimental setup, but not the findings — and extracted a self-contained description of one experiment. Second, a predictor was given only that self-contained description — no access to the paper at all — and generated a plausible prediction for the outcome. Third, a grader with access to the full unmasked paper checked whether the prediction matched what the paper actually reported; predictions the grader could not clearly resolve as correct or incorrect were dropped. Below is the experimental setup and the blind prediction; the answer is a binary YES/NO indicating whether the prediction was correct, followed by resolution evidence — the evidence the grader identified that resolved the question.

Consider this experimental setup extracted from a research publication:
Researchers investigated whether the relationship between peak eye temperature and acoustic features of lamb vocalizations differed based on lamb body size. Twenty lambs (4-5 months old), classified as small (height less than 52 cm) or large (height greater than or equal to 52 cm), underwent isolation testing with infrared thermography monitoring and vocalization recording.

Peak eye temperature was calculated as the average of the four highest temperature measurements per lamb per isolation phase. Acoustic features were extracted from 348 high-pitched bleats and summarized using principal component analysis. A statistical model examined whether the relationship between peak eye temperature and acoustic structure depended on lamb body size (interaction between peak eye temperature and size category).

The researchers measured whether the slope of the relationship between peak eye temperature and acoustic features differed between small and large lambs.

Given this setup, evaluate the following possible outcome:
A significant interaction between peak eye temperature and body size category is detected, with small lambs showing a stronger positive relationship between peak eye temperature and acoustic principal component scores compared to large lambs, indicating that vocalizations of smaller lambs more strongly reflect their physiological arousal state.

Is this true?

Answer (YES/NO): YES